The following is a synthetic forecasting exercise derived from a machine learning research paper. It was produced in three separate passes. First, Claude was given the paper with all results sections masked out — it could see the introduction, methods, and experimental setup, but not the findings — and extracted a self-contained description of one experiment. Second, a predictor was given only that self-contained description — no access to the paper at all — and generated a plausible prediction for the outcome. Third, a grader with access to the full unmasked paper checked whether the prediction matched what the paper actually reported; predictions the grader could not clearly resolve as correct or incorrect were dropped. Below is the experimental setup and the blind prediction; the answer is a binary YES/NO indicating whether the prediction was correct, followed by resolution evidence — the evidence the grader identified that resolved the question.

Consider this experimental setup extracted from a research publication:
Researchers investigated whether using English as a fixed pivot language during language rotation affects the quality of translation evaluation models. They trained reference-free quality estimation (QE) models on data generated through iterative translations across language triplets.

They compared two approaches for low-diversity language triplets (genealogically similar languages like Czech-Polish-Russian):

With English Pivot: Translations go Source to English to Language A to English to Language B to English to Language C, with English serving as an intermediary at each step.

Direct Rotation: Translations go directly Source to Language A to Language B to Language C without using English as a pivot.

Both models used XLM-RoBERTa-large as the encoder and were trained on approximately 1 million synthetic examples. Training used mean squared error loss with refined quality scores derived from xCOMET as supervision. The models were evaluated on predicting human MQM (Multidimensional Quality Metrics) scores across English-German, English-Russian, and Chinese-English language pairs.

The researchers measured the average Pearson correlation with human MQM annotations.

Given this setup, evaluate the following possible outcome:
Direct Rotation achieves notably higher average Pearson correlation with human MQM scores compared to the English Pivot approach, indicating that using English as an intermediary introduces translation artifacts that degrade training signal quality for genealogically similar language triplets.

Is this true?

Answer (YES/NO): NO